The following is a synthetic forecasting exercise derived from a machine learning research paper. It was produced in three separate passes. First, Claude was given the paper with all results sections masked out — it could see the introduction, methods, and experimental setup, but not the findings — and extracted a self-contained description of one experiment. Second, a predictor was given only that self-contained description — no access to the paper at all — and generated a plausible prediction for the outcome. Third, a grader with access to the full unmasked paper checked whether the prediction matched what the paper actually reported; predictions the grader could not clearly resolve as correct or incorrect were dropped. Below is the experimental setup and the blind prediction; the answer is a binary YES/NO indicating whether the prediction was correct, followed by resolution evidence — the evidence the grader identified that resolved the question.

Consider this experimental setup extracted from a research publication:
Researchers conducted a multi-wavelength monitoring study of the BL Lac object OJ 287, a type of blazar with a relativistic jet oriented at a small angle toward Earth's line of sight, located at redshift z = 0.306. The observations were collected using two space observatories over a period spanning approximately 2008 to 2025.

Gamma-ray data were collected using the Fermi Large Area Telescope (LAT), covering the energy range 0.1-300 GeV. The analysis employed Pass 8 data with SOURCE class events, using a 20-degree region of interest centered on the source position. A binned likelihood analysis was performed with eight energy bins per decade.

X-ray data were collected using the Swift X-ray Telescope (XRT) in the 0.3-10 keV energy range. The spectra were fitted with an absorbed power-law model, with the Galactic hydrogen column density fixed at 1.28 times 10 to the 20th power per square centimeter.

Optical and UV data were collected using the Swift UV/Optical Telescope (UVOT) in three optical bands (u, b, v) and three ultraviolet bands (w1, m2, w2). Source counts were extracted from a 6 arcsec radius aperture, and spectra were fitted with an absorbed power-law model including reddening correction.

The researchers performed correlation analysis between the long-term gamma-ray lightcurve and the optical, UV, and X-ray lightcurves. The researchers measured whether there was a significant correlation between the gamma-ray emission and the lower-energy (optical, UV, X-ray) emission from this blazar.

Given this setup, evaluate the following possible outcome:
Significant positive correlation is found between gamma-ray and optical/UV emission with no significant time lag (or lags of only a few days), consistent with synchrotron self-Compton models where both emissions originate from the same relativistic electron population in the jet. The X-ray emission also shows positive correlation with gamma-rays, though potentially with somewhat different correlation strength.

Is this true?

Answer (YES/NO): NO